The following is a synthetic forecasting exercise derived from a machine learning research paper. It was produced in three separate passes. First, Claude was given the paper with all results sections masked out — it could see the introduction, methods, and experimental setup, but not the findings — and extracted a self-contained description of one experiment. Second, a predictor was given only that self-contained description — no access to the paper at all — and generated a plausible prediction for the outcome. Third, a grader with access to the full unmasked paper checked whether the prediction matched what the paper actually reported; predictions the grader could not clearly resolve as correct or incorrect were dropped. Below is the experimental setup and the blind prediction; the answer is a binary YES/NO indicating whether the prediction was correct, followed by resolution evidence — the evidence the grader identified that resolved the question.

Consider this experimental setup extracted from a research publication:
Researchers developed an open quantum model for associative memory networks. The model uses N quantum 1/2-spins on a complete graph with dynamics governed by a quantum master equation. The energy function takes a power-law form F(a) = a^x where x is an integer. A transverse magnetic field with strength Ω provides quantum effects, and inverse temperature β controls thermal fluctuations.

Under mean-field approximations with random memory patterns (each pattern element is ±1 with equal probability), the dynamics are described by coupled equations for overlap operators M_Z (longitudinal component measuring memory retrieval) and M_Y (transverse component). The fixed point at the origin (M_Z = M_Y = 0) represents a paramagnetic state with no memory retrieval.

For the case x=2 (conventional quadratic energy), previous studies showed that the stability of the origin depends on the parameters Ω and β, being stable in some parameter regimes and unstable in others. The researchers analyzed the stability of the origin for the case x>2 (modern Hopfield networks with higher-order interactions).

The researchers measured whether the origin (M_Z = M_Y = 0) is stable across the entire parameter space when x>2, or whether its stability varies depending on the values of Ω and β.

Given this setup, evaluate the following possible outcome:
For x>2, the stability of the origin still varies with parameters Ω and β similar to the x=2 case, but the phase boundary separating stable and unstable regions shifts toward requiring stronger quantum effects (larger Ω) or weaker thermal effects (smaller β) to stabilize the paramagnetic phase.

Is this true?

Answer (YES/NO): NO